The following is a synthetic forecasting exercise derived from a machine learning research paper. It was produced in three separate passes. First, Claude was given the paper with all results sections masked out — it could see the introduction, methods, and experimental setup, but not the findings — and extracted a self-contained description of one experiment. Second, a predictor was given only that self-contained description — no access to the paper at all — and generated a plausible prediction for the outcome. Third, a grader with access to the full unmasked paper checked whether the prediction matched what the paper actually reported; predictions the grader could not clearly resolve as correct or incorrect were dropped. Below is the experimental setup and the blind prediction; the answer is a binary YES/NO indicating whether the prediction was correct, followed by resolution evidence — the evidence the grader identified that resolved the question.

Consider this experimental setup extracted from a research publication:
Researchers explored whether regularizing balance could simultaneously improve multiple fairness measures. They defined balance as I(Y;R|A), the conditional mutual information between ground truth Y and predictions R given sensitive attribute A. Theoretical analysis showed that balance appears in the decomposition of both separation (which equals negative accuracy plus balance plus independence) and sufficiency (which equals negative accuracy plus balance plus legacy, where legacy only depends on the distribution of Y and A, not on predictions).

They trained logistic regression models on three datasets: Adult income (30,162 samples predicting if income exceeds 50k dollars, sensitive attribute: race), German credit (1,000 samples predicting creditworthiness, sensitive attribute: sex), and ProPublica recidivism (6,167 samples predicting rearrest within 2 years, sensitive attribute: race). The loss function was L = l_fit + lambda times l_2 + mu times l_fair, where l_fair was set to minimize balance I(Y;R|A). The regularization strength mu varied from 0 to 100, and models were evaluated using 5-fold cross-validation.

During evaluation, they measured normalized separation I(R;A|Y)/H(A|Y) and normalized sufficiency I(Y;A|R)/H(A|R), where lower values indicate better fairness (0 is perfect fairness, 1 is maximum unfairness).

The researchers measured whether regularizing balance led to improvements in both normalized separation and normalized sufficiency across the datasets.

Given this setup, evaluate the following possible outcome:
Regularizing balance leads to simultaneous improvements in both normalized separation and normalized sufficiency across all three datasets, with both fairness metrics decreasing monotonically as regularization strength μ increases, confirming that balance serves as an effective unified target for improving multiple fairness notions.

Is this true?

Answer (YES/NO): NO